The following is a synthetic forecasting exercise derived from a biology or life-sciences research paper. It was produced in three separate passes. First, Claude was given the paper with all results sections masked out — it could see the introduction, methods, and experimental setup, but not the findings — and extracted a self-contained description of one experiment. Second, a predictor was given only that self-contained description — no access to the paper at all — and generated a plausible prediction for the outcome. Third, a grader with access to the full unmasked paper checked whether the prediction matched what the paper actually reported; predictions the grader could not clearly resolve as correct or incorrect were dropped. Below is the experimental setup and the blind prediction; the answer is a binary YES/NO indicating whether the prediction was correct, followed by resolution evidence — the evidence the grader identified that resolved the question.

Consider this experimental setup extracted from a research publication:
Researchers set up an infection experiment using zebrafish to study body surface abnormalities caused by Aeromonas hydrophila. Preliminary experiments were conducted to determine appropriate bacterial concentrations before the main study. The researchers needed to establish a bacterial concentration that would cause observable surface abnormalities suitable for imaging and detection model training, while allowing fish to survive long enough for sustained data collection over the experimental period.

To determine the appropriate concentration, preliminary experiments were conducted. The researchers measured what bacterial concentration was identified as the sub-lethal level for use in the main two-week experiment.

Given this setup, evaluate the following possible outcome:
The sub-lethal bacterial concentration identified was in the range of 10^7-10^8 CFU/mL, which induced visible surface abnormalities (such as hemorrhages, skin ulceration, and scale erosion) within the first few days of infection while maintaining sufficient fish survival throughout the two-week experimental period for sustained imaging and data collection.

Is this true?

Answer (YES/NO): NO